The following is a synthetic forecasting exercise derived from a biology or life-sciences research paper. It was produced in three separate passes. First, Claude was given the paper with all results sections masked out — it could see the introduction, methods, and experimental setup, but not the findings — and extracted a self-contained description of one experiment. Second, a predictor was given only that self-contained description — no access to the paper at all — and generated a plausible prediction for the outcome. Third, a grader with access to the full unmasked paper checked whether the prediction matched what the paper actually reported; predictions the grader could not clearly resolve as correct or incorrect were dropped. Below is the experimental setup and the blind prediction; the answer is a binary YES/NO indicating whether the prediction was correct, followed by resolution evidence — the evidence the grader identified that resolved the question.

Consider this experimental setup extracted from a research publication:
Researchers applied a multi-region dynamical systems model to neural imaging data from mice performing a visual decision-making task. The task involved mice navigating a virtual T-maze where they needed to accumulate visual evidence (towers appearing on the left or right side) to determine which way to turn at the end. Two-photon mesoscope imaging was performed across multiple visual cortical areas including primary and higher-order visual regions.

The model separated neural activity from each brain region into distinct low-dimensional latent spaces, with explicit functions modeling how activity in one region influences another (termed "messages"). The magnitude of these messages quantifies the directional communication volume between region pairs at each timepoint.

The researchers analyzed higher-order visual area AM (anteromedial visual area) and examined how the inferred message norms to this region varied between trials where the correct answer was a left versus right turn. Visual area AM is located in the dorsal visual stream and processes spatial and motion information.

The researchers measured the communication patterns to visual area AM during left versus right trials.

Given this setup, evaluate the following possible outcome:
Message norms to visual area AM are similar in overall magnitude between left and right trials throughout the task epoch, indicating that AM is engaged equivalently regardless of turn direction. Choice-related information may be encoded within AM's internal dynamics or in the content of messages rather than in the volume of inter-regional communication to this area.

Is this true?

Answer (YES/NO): NO